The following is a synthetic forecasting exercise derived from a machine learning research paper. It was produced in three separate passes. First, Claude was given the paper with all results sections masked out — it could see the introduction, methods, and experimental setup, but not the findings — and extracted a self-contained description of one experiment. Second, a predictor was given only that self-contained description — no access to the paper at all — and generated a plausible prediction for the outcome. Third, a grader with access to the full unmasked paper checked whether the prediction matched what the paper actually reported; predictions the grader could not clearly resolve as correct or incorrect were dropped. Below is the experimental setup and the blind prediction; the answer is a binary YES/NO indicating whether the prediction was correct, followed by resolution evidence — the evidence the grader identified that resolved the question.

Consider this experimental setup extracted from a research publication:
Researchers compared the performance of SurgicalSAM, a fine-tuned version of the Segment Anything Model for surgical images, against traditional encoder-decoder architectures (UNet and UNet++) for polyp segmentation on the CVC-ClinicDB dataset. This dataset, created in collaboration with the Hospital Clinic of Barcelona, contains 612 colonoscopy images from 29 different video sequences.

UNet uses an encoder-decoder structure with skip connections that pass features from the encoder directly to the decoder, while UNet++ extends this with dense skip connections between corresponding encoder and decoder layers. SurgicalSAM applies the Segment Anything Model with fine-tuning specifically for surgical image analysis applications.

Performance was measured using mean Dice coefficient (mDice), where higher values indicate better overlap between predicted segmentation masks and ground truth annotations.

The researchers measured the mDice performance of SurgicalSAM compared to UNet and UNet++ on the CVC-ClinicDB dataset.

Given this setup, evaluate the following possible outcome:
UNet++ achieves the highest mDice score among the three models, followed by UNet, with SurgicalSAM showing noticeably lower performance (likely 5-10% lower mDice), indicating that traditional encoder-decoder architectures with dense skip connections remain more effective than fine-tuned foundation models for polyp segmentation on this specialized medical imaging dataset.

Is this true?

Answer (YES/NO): NO